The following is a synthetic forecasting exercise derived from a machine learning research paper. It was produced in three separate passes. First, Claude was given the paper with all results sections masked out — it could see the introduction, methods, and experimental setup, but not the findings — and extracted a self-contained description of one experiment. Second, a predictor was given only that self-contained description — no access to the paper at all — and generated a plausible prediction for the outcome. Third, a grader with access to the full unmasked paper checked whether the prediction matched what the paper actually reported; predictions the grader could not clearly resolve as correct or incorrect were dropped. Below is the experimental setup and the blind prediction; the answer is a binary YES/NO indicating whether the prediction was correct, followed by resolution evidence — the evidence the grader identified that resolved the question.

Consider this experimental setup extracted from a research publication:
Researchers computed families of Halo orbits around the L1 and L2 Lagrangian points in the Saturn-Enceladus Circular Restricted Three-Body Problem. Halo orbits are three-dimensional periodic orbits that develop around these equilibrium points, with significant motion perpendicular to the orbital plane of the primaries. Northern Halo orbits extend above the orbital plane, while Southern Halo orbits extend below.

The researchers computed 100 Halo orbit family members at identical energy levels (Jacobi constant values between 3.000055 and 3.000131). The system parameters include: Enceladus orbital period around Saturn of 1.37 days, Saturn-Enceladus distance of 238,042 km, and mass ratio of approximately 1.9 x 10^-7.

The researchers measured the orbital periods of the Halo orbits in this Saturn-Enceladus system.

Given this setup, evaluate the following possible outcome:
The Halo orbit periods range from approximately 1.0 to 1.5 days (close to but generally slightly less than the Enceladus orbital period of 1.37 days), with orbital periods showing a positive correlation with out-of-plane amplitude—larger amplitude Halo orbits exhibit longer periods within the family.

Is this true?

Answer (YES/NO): NO